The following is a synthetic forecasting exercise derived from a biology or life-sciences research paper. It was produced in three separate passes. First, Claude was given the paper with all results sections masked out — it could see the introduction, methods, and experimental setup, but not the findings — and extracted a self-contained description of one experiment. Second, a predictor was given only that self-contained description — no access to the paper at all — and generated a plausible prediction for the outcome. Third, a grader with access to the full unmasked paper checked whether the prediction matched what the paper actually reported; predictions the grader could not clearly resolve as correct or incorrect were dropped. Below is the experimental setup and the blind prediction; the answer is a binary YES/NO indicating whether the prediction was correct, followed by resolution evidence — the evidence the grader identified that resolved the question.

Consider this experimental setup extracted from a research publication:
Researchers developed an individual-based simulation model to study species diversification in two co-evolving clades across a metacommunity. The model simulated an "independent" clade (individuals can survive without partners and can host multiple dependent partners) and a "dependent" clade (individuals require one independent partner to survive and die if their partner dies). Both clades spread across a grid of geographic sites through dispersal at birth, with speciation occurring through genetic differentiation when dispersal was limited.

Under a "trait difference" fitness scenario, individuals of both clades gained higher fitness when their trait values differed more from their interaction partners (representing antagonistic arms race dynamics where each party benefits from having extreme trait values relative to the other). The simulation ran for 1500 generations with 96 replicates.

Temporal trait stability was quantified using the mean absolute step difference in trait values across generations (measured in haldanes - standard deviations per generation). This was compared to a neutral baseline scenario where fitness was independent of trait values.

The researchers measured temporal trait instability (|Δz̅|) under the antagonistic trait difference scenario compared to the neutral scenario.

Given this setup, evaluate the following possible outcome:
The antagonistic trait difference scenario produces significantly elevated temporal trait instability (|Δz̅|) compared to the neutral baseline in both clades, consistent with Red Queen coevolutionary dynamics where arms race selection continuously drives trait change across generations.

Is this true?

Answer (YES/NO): YES